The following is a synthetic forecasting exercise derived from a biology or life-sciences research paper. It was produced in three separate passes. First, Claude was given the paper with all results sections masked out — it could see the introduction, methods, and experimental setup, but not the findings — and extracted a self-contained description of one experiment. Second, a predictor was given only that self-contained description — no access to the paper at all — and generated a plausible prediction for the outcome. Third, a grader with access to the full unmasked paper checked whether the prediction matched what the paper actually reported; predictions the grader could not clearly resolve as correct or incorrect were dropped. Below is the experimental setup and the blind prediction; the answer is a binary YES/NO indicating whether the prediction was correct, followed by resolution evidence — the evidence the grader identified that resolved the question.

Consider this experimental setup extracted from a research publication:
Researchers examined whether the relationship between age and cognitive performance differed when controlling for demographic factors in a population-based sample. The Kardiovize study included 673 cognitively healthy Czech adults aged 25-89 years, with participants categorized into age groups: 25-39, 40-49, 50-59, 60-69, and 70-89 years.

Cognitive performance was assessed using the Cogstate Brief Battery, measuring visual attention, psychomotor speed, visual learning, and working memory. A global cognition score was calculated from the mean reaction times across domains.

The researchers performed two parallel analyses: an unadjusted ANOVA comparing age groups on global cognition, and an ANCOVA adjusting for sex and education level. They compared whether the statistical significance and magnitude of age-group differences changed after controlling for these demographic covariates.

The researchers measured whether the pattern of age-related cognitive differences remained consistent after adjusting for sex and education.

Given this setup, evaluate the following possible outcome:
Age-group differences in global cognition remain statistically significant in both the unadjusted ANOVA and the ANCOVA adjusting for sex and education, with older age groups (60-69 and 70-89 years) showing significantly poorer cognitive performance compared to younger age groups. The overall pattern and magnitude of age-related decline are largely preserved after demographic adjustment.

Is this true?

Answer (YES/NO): YES